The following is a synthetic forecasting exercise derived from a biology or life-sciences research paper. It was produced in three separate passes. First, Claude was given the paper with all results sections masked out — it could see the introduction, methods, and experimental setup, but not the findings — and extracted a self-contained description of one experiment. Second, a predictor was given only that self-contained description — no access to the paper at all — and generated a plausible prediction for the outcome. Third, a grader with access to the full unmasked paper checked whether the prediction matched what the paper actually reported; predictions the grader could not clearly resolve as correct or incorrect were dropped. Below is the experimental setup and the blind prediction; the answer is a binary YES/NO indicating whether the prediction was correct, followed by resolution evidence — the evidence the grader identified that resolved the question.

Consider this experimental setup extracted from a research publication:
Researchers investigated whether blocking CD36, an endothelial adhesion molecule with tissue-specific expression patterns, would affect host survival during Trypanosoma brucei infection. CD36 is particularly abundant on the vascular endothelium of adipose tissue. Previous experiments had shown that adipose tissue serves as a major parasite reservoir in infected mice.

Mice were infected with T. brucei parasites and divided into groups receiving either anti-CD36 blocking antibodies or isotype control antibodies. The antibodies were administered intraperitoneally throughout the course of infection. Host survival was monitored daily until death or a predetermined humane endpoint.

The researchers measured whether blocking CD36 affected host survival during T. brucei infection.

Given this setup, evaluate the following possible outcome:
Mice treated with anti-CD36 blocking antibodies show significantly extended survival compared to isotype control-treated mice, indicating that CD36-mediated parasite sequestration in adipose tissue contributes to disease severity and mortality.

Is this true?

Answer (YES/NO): YES